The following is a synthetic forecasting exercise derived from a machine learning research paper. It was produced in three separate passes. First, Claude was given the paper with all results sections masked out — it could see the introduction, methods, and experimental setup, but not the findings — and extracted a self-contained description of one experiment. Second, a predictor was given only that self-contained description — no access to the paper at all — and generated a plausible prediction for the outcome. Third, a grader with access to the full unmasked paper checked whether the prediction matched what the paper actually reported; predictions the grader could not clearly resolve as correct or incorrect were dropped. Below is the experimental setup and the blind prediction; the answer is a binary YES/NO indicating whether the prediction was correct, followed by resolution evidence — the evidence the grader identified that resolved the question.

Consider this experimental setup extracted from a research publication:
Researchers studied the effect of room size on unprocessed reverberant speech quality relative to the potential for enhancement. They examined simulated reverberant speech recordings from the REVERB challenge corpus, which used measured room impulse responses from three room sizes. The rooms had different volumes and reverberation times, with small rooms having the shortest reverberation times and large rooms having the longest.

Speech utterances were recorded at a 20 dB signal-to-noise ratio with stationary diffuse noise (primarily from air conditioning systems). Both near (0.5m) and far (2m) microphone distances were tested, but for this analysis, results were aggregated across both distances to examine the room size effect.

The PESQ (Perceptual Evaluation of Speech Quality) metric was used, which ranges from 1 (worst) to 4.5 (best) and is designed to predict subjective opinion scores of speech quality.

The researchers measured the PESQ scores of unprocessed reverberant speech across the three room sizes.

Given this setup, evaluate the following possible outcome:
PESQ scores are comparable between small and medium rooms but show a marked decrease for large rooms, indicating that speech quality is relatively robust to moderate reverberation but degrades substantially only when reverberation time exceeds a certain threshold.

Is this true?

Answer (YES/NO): NO